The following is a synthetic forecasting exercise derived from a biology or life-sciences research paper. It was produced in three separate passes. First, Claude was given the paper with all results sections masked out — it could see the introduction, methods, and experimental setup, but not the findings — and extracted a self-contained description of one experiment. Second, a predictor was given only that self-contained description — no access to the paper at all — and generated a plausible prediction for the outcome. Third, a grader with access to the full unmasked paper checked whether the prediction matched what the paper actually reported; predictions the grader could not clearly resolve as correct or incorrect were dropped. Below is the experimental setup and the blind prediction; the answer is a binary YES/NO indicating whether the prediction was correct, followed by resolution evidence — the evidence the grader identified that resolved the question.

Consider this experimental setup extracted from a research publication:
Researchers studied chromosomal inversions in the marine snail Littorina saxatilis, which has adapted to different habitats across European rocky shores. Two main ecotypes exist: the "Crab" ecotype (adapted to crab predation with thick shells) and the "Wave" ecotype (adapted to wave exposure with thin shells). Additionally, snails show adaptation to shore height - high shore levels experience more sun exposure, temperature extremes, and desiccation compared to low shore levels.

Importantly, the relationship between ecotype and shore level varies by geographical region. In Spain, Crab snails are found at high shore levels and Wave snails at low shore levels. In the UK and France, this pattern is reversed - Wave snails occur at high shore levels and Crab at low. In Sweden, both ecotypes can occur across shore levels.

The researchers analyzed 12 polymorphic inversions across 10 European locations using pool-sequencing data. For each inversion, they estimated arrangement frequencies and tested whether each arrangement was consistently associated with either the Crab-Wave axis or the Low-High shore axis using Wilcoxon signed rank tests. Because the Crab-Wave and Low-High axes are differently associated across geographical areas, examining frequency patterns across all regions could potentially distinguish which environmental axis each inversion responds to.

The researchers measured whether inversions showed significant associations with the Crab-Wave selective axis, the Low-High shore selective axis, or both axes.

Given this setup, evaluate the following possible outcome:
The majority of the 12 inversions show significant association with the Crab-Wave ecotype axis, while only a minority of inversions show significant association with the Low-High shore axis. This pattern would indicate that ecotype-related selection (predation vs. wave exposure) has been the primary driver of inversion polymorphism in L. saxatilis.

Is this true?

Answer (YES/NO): NO